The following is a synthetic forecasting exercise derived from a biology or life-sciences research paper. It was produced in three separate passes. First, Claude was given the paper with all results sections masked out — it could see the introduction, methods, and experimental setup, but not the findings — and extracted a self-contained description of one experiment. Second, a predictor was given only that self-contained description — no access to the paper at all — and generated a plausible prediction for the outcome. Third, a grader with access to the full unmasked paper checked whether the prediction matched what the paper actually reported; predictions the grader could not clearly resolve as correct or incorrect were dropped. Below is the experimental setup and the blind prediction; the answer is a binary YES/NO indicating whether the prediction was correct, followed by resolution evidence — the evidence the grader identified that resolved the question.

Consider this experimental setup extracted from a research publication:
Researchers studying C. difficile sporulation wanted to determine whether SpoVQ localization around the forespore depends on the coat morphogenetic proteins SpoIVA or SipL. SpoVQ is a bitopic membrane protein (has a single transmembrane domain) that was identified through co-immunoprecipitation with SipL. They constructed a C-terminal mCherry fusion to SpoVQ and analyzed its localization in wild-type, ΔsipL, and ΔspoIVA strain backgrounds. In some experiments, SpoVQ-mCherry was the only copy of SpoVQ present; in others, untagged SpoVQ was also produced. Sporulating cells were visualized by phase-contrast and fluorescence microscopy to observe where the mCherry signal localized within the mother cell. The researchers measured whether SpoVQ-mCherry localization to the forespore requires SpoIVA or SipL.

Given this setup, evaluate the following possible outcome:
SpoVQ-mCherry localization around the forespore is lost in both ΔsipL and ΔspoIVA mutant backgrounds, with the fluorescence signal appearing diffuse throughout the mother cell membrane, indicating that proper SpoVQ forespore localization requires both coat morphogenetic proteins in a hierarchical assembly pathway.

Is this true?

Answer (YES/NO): NO